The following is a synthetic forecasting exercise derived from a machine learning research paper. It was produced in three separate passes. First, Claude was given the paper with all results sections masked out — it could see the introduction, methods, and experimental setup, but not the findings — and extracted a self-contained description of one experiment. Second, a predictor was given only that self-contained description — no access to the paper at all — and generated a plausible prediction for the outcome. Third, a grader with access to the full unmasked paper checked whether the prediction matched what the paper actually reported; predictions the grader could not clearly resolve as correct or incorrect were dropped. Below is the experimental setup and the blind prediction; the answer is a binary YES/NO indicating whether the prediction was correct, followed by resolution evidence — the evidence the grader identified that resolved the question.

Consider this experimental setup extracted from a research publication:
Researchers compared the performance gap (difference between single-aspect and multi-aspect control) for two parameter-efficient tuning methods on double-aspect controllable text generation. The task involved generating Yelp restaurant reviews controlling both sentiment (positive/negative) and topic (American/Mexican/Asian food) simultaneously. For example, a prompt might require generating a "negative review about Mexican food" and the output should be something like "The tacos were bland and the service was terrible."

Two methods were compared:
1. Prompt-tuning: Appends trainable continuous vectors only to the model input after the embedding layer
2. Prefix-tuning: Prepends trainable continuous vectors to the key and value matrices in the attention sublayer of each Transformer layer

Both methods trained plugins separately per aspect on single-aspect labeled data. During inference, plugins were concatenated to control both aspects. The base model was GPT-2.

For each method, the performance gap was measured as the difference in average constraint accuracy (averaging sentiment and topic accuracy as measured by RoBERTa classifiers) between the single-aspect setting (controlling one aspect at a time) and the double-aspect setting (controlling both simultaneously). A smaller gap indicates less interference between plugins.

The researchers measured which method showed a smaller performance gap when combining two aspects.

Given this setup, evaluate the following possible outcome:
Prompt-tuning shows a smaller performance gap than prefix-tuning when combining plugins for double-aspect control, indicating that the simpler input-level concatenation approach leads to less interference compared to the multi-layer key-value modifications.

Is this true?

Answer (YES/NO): YES